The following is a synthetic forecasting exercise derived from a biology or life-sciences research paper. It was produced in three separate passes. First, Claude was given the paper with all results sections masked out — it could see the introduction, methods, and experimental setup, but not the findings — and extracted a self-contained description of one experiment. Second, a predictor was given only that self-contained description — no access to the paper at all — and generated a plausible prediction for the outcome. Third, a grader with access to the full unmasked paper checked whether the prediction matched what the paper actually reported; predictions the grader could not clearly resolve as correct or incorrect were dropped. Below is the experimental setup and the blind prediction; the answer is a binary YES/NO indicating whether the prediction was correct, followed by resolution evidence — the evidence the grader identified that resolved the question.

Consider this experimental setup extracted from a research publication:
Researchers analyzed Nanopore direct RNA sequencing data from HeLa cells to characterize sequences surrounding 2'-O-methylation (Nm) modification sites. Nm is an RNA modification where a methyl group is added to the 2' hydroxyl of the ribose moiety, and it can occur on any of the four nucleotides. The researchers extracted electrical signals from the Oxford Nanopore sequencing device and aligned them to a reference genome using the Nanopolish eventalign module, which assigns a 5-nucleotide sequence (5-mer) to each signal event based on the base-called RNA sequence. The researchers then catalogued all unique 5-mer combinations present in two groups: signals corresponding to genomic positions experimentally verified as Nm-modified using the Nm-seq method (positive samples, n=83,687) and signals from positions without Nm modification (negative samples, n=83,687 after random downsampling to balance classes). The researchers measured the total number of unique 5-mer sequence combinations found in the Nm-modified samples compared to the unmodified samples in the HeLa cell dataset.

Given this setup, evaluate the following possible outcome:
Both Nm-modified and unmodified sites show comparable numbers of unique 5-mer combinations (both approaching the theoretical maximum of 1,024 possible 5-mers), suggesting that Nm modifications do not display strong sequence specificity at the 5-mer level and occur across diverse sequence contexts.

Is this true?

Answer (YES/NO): NO